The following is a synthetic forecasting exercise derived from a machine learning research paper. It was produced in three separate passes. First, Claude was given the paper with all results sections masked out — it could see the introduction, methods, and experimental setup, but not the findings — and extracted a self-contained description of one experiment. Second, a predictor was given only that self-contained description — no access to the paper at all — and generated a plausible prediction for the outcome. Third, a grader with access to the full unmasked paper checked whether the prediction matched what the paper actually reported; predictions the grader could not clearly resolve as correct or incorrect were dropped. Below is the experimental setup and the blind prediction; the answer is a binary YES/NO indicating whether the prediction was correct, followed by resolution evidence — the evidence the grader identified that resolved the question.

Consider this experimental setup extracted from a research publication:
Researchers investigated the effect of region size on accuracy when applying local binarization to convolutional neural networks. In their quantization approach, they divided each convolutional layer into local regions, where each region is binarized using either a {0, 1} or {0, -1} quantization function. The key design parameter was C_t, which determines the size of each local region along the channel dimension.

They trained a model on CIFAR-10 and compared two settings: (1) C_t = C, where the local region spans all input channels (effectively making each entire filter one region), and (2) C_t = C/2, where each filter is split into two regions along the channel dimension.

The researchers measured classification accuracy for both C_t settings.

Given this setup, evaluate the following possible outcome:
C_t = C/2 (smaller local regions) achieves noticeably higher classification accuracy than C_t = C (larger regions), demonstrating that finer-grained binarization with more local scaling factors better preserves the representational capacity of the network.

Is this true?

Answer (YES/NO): NO